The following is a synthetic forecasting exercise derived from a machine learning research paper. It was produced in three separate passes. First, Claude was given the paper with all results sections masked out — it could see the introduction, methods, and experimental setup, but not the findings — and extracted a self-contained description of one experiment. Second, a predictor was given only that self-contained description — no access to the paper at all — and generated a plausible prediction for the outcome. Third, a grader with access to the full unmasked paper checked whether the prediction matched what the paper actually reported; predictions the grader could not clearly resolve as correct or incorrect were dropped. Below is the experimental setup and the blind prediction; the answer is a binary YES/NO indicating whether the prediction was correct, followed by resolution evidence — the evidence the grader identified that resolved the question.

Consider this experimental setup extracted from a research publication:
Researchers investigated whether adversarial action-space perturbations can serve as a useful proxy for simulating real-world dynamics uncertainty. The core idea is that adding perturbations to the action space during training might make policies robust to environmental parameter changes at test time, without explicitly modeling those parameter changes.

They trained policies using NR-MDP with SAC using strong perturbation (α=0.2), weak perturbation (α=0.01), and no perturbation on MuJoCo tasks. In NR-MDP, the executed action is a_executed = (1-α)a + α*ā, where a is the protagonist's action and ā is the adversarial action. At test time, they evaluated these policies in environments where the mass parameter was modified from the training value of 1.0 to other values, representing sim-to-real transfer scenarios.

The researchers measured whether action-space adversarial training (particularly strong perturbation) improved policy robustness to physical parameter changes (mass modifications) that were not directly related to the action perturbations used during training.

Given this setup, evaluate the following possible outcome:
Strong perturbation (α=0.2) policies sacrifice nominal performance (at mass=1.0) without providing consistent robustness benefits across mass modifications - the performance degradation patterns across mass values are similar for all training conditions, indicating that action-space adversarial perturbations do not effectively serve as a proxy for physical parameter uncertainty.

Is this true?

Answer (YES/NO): NO